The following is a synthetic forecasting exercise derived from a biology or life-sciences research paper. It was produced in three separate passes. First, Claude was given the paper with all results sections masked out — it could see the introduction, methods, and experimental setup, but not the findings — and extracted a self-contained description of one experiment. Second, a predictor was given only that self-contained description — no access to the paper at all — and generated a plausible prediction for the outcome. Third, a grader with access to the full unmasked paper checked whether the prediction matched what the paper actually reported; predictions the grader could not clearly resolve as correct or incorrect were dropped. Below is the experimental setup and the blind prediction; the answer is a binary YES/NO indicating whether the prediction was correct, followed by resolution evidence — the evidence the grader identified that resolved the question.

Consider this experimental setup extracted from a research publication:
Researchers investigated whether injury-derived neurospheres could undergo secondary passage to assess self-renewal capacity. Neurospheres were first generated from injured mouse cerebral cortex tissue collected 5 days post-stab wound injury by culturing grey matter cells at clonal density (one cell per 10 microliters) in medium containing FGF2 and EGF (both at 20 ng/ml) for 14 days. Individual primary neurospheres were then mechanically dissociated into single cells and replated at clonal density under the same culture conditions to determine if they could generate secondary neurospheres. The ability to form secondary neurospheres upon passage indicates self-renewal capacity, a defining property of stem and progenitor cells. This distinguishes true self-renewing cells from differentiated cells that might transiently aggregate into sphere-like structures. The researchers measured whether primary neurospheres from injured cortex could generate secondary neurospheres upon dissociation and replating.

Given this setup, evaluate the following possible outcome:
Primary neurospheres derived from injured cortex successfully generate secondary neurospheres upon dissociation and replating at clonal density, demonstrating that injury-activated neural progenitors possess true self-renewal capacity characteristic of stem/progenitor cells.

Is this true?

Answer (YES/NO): YES